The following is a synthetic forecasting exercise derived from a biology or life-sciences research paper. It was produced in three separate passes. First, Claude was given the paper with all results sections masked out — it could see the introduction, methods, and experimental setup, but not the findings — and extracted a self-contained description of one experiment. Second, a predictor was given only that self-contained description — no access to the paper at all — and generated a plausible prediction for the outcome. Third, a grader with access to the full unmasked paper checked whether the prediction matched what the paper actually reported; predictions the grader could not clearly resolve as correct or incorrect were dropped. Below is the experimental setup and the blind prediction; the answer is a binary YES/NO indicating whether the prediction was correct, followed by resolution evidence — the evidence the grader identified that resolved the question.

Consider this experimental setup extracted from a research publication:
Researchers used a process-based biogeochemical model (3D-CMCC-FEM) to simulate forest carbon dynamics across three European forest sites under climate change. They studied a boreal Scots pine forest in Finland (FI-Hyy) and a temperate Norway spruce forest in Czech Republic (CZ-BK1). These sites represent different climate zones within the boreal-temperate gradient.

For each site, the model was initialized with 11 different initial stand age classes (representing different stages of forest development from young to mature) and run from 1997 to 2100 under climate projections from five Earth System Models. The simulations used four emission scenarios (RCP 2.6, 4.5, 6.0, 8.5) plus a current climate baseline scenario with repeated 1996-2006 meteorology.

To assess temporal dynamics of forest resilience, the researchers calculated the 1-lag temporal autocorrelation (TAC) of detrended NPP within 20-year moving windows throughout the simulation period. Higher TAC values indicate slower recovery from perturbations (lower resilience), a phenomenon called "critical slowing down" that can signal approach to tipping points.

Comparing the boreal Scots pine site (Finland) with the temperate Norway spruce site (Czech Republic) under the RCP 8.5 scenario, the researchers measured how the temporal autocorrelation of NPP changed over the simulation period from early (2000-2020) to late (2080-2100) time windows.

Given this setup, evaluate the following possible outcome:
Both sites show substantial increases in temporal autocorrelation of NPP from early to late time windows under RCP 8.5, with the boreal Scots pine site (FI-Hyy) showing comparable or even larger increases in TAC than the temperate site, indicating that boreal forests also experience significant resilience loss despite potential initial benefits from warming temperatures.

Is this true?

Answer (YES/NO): NO